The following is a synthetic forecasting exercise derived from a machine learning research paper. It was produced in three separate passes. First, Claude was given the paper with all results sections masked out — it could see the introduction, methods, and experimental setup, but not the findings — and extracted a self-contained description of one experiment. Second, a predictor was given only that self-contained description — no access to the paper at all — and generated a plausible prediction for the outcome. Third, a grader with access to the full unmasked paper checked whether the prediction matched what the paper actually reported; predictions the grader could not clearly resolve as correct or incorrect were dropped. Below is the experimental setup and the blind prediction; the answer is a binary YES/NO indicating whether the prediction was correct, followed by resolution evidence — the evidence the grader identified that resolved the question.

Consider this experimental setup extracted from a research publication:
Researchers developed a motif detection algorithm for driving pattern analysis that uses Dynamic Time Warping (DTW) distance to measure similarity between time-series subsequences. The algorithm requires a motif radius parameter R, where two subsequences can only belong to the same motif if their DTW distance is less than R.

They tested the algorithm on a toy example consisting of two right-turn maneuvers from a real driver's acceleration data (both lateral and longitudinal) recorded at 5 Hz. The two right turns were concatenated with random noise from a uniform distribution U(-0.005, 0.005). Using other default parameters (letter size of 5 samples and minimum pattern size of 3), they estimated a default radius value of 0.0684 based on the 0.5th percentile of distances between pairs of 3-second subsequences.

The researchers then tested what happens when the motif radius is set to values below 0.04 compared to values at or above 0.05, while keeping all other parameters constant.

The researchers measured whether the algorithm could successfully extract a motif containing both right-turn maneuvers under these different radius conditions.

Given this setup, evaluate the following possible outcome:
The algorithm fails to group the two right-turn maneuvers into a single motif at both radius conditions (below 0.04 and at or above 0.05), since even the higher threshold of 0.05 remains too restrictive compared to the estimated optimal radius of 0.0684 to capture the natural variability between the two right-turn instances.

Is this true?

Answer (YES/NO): NO